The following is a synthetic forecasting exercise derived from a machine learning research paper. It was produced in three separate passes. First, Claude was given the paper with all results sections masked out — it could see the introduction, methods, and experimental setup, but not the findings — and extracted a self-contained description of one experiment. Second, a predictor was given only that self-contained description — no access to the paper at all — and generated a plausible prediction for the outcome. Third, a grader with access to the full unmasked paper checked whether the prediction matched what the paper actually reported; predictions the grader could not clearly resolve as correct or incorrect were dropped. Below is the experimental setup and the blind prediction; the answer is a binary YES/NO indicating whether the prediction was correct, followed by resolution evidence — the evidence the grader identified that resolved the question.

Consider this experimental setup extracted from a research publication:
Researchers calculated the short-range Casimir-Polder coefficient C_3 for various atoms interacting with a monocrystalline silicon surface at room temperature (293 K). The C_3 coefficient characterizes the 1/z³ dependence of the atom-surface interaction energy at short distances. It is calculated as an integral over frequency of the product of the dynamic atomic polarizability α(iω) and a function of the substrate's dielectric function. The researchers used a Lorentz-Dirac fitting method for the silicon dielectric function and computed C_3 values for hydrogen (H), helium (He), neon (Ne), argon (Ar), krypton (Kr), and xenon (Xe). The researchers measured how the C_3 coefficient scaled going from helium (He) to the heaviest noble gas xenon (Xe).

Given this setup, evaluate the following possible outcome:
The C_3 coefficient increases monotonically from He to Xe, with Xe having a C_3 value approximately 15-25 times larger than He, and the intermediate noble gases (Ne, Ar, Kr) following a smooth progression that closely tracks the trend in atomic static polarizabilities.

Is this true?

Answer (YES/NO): YES